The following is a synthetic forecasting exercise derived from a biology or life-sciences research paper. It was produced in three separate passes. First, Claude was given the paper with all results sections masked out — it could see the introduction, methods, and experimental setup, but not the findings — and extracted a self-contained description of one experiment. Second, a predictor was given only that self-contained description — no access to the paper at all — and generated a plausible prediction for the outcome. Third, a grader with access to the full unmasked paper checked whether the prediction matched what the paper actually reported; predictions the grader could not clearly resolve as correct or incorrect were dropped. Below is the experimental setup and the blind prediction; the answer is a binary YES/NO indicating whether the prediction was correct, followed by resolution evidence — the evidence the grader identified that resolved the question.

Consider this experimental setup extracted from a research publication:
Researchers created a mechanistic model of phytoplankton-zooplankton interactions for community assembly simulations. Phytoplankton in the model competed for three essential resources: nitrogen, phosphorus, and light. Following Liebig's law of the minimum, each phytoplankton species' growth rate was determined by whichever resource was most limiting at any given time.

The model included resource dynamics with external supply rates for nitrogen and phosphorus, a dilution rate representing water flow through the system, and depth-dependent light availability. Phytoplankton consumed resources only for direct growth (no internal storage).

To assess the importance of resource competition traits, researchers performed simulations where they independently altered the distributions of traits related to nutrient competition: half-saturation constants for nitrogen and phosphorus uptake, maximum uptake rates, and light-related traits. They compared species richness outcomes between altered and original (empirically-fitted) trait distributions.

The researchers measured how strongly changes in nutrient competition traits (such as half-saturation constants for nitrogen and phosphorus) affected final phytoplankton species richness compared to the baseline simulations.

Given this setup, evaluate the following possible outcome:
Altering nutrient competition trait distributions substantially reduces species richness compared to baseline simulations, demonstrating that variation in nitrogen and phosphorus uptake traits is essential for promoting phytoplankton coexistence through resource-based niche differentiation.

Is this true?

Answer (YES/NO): NO